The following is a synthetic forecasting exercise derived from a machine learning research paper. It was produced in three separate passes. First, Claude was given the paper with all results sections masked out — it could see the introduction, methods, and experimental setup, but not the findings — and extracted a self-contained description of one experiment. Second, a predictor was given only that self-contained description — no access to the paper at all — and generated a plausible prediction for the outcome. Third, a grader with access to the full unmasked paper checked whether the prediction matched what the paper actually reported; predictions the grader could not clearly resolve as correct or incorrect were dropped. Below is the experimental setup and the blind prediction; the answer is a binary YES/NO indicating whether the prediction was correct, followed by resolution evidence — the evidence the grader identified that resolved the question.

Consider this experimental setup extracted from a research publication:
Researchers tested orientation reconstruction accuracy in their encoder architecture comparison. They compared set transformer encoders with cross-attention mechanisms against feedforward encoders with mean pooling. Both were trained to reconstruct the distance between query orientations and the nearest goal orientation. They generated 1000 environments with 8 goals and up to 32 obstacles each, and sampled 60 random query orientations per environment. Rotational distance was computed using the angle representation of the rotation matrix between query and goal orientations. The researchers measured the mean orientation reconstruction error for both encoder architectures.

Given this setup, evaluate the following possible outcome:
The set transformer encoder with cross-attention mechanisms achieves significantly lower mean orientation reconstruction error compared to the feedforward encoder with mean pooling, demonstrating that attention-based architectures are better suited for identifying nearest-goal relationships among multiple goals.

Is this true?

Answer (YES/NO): NO